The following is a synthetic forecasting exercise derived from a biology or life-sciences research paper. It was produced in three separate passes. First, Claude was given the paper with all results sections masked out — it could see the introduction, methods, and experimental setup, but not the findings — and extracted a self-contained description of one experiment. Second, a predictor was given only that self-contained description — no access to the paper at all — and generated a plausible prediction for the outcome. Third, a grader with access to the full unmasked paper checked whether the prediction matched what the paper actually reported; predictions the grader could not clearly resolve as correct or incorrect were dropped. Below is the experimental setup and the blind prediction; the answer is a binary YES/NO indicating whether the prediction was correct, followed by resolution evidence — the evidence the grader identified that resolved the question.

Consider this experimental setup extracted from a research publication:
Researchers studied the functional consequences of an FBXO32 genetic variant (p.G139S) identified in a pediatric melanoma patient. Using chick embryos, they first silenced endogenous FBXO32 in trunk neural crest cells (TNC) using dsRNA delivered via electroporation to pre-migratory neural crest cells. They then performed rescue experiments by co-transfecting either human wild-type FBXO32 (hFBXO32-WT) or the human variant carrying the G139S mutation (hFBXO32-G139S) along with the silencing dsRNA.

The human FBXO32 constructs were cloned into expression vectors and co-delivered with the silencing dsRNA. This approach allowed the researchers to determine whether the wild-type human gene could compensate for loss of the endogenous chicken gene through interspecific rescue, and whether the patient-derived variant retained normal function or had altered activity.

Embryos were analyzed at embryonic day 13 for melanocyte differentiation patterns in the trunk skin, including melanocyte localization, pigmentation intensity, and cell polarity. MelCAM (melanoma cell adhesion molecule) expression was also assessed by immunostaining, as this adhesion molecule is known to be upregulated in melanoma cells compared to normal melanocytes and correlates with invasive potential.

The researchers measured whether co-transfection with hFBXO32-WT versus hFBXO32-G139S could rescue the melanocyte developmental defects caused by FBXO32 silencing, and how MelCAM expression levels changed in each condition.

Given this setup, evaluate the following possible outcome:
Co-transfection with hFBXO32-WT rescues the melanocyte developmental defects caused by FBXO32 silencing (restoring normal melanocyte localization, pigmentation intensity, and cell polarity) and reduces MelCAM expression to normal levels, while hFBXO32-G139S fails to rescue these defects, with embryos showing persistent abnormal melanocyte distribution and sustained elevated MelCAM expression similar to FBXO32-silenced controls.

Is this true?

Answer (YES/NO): YES